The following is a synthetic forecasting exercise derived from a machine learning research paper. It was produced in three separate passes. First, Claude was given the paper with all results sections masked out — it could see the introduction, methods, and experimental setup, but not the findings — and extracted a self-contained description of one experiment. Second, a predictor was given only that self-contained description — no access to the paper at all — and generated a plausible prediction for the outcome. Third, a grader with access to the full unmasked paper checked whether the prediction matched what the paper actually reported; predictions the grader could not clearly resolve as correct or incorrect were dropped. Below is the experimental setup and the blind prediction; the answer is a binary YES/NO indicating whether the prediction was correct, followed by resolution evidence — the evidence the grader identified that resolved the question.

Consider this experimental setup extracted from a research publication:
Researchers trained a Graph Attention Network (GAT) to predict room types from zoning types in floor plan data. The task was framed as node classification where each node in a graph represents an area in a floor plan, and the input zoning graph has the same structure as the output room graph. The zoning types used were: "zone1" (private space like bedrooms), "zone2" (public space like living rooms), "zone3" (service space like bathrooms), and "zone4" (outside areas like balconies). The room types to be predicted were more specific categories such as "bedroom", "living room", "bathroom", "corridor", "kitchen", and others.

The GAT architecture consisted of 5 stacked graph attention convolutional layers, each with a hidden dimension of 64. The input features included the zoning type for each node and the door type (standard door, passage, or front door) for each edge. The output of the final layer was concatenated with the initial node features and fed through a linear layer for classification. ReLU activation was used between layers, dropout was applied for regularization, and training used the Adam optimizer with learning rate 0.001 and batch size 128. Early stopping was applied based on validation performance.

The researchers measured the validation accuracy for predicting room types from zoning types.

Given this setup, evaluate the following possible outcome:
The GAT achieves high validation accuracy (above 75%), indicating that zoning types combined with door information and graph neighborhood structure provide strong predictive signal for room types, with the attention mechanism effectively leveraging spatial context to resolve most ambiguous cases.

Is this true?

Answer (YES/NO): YES